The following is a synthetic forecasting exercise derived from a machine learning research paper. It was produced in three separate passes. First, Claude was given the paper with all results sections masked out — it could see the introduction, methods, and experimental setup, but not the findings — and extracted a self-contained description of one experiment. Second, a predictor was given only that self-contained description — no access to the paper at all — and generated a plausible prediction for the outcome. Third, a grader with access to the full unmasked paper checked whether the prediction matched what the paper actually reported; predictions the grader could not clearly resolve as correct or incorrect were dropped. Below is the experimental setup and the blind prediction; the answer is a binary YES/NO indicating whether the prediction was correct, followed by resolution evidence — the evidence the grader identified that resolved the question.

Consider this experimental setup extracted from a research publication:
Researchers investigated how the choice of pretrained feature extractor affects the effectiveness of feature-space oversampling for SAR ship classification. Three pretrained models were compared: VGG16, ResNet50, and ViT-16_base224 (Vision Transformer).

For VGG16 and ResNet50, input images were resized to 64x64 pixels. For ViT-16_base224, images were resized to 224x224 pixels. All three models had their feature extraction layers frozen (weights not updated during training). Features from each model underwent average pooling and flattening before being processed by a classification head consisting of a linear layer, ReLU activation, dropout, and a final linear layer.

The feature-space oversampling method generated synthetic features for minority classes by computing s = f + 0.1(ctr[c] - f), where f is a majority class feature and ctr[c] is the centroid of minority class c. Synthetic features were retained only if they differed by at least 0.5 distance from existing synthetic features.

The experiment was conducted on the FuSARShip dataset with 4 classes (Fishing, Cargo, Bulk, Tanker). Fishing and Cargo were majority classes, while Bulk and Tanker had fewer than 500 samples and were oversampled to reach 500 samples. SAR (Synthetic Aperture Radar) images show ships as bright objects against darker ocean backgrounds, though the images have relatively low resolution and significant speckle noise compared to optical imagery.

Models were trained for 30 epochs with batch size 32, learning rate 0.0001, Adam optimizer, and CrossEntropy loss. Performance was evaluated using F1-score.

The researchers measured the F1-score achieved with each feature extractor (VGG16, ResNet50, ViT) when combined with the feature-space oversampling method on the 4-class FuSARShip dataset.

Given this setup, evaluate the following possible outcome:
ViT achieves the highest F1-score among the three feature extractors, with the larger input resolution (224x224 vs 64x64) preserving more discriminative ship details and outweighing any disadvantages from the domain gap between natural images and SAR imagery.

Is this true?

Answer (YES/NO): YES